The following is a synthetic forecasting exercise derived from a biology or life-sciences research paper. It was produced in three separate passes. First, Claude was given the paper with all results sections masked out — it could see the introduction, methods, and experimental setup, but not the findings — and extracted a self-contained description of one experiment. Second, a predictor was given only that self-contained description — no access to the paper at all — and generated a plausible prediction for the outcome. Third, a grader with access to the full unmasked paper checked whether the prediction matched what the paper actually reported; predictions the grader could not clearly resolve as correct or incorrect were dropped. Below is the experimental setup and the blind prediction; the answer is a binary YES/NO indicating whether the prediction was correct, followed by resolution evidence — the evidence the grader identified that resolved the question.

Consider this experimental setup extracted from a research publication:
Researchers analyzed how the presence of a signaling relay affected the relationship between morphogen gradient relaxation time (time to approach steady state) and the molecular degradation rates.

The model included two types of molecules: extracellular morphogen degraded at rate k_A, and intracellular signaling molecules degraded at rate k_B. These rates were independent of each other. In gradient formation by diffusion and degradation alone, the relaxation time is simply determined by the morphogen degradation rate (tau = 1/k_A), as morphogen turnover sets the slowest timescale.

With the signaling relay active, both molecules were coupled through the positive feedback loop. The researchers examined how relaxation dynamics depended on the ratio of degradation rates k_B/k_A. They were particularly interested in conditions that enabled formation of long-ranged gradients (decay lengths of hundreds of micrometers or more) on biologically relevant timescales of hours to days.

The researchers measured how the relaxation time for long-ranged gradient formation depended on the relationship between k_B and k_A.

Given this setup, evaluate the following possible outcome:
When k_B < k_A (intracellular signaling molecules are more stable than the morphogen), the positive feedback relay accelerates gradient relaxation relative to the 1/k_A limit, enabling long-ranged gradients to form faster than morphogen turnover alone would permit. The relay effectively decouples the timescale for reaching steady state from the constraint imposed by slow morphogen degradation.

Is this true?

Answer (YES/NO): NO